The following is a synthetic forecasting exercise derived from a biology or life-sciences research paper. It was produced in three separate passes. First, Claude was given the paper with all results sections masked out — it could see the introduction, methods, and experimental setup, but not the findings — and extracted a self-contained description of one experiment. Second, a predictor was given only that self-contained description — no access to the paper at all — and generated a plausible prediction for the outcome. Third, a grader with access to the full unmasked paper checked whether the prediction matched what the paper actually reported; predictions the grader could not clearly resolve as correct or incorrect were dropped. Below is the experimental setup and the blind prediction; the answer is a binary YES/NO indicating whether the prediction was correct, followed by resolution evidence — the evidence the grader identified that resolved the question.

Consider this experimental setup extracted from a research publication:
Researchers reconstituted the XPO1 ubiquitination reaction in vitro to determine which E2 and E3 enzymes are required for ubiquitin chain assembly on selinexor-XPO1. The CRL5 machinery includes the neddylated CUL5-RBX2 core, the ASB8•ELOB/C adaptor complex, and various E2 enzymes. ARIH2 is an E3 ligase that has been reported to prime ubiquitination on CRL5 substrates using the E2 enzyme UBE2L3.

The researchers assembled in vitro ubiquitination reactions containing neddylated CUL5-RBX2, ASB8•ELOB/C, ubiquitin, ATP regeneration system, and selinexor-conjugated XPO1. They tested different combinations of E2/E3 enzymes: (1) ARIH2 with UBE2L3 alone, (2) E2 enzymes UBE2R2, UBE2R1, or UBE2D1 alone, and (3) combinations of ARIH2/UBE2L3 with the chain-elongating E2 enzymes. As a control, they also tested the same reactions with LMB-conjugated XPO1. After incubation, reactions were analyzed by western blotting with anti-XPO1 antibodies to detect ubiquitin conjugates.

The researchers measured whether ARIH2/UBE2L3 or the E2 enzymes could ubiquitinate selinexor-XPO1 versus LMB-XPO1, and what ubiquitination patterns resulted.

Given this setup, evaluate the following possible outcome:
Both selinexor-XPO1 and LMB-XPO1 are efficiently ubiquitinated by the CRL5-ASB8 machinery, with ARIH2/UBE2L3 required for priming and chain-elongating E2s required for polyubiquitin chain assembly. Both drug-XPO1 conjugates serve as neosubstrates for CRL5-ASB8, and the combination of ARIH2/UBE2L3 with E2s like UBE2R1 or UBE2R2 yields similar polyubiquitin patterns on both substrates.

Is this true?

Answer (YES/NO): NO